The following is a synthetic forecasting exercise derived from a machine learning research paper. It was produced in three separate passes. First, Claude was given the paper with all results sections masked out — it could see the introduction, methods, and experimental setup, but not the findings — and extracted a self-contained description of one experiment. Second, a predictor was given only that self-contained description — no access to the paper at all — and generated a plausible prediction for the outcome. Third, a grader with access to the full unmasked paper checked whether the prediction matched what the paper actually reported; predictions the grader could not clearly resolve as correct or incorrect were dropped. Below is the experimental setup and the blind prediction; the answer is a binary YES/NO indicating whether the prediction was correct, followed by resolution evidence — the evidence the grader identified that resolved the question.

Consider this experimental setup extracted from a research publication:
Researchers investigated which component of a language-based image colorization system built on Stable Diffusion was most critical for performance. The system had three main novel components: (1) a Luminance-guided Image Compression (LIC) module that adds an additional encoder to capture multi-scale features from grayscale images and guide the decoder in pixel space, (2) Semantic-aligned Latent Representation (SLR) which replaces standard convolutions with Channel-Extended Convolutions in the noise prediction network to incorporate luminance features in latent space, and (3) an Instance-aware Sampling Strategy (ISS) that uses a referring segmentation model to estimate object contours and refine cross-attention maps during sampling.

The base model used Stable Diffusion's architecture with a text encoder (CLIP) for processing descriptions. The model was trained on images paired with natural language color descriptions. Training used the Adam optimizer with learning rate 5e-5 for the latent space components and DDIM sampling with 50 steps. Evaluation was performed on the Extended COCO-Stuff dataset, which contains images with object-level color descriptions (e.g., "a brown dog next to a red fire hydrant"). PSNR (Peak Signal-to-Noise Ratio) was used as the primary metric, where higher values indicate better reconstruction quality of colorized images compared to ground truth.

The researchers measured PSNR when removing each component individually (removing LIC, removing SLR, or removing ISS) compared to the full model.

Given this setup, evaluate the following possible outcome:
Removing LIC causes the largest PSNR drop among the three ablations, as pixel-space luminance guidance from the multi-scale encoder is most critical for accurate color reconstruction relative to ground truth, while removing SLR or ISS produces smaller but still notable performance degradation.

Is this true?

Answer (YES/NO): NO